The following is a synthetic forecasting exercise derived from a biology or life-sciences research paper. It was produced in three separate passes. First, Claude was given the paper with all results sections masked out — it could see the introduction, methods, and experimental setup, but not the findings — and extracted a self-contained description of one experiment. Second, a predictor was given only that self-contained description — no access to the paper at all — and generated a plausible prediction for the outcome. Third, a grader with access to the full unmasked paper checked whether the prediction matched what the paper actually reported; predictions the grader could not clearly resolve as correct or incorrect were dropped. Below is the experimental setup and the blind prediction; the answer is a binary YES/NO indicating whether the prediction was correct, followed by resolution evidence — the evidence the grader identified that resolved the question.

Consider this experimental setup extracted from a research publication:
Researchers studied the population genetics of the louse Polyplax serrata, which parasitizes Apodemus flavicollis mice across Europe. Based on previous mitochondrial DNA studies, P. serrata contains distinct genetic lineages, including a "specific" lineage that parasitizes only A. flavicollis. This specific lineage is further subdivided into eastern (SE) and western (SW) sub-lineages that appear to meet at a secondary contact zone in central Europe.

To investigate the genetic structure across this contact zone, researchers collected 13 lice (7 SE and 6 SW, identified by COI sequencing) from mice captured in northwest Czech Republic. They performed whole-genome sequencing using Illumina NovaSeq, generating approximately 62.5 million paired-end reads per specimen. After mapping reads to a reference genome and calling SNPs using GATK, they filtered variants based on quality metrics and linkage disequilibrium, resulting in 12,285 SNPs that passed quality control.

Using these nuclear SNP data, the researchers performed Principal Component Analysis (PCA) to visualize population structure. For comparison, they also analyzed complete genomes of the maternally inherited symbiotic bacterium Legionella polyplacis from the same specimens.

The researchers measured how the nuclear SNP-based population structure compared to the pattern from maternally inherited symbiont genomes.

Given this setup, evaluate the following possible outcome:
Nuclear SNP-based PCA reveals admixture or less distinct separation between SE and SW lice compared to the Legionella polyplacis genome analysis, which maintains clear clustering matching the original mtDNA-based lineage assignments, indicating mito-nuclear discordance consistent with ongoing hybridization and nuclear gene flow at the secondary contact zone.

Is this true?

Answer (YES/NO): YES